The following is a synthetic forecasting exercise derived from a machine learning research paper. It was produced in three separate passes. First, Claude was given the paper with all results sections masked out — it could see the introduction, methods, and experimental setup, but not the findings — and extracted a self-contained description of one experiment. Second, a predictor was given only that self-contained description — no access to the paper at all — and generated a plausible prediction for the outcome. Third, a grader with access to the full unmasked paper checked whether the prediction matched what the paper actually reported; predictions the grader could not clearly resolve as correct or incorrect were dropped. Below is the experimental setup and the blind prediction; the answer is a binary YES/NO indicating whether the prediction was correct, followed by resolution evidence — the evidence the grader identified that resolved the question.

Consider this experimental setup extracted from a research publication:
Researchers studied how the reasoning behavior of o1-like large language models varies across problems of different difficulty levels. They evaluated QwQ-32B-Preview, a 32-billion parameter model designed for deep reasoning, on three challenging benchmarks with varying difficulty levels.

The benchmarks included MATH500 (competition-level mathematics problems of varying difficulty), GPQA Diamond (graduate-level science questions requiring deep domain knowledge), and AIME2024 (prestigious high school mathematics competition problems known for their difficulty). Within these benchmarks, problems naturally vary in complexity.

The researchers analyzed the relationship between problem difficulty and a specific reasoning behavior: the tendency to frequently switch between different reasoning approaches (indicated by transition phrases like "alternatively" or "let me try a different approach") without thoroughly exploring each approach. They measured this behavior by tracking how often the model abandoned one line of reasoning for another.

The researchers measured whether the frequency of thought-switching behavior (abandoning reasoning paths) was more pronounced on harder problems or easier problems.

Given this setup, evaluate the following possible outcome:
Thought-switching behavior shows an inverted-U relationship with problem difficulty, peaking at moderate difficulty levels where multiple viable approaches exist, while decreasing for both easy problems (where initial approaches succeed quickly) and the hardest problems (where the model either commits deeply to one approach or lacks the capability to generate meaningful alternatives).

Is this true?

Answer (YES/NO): NO